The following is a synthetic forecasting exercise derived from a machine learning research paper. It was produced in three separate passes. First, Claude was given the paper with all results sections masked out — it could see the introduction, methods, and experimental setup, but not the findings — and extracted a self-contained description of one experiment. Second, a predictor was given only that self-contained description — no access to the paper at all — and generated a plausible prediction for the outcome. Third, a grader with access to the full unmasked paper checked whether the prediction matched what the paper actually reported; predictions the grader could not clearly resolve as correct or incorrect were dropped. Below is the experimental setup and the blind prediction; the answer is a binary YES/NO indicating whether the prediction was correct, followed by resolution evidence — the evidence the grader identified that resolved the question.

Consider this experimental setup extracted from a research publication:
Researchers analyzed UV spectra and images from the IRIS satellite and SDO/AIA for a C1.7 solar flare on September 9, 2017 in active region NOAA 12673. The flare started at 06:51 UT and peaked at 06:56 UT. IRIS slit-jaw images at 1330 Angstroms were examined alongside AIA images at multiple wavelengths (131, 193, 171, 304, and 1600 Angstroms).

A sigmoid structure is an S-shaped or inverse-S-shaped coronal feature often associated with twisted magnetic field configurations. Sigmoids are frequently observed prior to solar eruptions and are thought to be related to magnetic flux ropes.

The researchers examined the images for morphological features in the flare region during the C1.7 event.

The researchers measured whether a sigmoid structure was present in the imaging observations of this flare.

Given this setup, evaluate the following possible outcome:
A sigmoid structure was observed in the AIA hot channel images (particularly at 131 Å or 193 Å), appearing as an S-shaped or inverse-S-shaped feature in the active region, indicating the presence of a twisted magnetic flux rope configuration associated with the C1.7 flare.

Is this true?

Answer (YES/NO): NO